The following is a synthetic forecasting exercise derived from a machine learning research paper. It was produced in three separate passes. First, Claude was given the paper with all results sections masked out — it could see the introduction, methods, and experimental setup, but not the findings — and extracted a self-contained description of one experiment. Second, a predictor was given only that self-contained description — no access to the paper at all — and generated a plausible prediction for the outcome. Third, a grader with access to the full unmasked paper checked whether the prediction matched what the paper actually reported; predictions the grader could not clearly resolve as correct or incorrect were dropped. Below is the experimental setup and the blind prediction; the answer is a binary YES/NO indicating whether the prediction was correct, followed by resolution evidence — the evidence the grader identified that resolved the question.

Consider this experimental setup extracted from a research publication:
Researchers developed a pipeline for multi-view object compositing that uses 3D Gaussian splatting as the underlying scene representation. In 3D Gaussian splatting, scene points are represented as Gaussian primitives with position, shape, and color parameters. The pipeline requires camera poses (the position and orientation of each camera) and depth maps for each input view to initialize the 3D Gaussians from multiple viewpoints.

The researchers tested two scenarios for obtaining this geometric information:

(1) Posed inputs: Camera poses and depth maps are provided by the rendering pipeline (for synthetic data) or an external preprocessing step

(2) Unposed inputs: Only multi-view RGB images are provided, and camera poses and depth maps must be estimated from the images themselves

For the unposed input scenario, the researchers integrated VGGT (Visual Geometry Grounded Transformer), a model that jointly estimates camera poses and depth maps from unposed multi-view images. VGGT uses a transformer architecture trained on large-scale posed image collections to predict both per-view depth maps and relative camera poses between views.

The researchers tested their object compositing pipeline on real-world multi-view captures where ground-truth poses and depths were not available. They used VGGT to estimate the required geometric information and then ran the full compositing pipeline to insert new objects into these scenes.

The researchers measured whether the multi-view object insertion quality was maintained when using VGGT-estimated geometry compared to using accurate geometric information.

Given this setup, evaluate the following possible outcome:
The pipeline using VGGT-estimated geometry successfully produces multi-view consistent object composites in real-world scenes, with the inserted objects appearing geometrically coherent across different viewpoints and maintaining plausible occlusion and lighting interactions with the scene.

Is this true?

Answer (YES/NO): NO